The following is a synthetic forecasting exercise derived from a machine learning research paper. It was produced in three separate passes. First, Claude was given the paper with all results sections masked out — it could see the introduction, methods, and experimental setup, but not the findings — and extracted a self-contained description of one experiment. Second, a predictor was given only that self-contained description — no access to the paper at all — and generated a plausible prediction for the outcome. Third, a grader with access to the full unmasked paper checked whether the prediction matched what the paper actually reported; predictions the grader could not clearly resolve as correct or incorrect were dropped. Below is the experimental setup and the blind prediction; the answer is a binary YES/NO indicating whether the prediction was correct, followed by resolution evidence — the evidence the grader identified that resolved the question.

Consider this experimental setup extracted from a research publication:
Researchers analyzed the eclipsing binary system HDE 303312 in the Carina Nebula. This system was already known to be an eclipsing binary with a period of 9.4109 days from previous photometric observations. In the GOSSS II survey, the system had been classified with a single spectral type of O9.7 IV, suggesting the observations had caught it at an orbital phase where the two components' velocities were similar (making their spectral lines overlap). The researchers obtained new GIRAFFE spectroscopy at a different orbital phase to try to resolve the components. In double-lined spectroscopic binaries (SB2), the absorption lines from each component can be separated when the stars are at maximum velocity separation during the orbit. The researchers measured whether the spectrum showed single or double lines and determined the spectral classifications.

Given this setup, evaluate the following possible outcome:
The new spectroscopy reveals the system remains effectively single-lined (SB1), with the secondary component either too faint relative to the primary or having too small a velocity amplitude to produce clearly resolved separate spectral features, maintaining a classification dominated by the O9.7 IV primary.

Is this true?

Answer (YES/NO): NO